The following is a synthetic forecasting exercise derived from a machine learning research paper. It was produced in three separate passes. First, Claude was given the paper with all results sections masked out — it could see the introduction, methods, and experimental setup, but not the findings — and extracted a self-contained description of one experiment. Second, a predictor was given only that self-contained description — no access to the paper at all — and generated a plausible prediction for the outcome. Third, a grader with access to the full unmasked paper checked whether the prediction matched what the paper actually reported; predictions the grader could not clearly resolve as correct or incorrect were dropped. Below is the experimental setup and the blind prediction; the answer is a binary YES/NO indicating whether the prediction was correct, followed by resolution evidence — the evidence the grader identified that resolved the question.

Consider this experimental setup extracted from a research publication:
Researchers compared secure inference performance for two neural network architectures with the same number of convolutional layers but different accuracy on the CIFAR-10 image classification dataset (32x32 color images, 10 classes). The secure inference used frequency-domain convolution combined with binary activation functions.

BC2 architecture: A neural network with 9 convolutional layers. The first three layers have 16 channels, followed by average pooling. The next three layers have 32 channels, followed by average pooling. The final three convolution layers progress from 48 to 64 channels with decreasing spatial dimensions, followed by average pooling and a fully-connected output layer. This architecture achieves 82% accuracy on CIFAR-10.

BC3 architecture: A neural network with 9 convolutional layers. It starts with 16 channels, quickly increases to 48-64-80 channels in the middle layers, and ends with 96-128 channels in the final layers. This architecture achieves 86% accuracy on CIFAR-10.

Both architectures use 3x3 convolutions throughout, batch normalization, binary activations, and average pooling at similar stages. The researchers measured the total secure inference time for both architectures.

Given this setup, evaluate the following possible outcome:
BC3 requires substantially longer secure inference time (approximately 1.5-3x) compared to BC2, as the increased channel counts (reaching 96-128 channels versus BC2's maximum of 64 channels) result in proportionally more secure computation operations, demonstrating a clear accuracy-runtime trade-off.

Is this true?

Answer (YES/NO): NO